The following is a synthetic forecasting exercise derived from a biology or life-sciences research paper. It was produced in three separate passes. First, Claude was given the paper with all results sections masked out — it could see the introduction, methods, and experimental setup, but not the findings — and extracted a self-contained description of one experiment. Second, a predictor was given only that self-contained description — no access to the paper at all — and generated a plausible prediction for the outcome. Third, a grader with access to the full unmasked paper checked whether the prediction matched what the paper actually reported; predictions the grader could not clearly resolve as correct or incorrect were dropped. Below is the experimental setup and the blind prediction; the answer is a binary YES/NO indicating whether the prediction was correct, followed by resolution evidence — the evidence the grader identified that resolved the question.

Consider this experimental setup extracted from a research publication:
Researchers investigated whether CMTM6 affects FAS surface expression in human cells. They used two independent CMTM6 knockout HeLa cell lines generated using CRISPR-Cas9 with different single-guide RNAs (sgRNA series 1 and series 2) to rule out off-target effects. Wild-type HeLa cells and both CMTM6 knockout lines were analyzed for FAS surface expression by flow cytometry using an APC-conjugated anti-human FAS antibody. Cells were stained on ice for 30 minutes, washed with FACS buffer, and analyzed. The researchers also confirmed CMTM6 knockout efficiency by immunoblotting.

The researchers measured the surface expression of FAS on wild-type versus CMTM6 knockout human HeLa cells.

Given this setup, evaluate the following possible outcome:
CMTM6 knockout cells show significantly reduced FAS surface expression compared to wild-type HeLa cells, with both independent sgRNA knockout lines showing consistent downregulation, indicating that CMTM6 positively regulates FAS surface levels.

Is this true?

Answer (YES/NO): NO